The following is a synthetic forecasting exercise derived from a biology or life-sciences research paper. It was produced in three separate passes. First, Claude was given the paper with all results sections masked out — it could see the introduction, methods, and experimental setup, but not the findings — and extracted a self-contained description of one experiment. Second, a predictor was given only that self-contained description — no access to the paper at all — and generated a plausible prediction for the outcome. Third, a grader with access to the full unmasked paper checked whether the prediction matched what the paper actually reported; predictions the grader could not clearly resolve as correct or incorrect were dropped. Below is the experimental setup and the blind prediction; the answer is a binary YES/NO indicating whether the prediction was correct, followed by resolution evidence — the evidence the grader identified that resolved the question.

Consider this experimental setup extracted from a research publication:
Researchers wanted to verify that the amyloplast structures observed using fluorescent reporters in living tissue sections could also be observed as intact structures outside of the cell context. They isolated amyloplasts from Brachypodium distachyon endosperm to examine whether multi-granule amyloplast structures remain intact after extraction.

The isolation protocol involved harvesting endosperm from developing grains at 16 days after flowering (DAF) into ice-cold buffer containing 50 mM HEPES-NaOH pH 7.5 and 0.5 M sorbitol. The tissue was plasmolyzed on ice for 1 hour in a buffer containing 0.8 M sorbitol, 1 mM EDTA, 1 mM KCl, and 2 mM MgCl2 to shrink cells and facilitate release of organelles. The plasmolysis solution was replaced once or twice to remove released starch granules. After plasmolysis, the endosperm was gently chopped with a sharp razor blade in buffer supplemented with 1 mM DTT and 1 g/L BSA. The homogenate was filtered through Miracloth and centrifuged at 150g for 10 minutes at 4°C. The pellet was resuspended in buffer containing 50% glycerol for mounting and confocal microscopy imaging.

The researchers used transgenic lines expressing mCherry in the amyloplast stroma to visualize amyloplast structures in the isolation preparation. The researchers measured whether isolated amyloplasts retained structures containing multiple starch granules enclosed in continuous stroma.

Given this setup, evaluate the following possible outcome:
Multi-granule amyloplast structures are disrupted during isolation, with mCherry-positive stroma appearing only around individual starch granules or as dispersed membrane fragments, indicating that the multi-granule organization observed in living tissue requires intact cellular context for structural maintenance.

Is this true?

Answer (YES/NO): NO